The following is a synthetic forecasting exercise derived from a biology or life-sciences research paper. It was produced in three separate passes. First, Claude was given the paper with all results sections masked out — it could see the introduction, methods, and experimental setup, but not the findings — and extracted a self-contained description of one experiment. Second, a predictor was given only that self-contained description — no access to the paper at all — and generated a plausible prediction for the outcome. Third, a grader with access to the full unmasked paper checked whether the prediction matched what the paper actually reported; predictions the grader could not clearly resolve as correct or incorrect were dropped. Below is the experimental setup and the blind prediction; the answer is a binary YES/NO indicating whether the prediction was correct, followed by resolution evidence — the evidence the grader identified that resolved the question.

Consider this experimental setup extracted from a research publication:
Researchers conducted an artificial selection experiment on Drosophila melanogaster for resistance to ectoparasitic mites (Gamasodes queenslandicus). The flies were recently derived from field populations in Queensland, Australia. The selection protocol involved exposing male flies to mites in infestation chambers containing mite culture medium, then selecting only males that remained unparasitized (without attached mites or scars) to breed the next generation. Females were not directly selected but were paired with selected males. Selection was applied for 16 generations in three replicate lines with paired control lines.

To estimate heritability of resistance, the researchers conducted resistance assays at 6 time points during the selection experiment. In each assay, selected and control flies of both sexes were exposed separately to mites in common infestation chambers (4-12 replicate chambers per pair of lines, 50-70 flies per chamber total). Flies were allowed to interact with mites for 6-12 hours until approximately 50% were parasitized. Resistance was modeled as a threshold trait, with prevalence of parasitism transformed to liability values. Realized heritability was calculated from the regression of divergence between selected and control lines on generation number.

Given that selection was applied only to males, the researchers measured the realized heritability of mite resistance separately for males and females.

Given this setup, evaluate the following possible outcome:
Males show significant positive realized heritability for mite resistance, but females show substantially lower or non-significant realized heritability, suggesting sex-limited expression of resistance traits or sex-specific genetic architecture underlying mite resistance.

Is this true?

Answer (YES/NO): NO